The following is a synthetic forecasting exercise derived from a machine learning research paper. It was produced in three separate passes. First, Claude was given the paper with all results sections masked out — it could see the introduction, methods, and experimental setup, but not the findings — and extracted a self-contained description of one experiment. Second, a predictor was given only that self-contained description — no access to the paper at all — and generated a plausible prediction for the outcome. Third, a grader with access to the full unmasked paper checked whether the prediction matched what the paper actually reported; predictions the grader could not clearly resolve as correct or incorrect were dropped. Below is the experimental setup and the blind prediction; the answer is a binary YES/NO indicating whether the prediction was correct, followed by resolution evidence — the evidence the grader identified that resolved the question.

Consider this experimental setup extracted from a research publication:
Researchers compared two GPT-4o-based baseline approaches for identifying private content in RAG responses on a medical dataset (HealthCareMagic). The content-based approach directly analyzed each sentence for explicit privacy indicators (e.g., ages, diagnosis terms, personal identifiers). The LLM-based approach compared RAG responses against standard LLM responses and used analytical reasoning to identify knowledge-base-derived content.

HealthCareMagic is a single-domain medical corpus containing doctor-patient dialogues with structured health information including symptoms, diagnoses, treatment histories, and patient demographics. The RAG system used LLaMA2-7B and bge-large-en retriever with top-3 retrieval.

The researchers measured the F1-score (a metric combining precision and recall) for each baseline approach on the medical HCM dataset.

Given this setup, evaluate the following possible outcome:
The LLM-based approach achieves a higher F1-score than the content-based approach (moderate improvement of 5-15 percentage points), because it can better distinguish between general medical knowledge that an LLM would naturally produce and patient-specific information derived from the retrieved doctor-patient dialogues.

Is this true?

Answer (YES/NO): YES